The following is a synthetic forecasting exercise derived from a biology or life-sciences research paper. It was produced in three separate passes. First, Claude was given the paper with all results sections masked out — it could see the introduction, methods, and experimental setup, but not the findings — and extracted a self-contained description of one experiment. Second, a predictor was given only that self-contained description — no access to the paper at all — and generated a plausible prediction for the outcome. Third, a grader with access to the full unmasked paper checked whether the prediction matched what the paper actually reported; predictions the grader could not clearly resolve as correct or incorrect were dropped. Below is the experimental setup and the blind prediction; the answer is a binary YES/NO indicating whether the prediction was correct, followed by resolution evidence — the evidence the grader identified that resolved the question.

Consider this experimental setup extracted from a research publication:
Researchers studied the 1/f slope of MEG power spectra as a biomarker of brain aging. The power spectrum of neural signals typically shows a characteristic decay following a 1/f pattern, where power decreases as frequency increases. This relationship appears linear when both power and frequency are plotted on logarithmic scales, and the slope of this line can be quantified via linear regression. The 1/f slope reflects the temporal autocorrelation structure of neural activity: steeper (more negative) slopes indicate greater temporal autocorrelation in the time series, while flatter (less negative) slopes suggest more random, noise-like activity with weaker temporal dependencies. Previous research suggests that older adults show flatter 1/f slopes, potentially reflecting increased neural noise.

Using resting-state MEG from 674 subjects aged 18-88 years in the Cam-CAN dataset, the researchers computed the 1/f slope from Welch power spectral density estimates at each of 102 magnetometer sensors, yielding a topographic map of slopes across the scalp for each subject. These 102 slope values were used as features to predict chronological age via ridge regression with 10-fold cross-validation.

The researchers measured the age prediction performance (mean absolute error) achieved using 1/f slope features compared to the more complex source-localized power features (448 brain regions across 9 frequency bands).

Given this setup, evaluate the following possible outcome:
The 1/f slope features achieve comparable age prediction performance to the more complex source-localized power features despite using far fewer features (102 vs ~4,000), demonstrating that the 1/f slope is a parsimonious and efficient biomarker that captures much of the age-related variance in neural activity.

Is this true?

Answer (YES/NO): NO